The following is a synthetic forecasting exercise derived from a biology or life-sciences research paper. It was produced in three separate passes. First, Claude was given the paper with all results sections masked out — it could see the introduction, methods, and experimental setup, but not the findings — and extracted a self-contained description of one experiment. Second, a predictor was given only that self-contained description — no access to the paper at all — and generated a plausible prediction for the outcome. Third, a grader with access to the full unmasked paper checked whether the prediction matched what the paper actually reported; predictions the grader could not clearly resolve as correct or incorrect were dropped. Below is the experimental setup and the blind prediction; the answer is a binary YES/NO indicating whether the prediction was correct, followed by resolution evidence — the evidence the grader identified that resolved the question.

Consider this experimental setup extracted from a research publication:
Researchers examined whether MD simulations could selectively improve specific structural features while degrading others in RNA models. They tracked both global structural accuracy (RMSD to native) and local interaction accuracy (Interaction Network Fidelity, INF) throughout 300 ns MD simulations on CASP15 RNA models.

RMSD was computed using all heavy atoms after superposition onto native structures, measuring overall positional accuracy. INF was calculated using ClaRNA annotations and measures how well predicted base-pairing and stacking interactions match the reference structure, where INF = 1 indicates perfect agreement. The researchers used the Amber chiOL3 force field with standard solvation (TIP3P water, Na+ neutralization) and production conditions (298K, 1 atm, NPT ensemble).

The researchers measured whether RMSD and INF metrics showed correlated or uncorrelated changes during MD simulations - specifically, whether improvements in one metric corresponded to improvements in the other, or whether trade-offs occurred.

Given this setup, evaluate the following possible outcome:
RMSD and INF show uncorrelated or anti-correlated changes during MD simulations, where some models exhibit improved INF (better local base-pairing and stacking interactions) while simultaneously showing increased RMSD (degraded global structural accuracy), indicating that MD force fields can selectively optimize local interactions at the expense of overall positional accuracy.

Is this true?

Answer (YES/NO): YES